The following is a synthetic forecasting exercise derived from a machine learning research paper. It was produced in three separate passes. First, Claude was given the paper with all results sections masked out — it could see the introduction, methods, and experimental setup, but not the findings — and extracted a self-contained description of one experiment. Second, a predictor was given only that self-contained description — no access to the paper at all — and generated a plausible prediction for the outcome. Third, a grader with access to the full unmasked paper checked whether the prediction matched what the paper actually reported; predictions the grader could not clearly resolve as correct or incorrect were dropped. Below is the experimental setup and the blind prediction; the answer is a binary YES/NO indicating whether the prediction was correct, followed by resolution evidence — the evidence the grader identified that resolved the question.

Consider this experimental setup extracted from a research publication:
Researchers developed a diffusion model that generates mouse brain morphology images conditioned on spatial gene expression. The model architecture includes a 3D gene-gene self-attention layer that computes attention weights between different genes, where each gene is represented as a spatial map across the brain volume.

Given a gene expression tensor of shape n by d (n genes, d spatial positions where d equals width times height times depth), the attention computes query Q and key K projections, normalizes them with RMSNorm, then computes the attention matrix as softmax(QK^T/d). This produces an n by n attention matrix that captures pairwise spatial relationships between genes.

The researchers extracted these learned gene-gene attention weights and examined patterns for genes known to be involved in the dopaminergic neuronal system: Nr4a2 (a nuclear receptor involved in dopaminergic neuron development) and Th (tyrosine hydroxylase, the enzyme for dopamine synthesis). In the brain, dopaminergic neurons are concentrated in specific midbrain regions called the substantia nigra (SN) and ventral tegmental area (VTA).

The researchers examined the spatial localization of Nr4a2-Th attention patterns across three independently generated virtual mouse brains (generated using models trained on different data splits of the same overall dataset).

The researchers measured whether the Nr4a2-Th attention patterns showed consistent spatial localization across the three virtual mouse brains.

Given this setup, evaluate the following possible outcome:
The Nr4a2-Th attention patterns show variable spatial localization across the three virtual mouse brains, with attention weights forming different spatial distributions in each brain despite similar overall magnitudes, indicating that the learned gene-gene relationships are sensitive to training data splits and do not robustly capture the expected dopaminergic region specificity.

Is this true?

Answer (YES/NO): NO